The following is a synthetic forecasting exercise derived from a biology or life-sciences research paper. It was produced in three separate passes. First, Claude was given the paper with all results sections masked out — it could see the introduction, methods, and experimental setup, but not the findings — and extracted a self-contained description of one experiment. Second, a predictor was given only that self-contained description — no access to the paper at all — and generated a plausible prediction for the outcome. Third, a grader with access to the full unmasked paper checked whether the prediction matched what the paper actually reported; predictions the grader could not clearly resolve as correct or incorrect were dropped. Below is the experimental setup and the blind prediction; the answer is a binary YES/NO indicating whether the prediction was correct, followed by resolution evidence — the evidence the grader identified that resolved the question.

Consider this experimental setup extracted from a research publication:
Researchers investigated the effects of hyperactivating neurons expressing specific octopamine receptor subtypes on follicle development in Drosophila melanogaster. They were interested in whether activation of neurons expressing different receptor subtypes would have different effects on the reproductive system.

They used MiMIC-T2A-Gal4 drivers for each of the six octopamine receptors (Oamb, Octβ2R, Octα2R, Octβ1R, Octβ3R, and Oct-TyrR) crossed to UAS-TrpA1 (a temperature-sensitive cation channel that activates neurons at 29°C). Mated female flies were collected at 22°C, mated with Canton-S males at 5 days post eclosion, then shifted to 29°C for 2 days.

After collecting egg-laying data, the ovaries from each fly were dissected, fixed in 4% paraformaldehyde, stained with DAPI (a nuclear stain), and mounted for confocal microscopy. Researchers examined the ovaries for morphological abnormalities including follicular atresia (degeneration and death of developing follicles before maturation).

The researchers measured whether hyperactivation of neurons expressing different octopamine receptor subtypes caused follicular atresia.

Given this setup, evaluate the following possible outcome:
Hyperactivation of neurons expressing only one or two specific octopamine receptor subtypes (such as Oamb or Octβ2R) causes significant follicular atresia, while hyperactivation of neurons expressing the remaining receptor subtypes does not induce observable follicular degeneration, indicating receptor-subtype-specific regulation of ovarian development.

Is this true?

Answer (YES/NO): NO